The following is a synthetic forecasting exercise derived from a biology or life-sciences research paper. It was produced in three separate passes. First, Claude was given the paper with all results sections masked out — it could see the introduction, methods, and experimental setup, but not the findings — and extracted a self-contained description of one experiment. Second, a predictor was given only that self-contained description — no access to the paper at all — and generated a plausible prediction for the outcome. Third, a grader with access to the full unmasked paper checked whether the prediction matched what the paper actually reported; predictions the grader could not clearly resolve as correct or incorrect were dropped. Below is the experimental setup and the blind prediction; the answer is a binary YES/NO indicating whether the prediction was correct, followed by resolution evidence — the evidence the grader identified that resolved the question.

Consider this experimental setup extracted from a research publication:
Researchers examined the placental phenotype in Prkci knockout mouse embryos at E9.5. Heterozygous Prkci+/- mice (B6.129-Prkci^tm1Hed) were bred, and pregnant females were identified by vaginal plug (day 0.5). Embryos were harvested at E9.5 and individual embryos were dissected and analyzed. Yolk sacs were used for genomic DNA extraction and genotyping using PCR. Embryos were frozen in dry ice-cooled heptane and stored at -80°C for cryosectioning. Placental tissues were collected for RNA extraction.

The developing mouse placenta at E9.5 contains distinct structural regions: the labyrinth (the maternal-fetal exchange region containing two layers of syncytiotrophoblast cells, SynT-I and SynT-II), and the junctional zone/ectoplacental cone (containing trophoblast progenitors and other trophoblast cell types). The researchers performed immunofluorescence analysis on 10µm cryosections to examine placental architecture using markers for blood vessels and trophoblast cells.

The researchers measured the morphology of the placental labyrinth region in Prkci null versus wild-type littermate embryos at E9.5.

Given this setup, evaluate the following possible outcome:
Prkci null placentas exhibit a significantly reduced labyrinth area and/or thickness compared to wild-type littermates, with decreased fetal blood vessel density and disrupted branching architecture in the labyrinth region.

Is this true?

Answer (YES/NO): NO